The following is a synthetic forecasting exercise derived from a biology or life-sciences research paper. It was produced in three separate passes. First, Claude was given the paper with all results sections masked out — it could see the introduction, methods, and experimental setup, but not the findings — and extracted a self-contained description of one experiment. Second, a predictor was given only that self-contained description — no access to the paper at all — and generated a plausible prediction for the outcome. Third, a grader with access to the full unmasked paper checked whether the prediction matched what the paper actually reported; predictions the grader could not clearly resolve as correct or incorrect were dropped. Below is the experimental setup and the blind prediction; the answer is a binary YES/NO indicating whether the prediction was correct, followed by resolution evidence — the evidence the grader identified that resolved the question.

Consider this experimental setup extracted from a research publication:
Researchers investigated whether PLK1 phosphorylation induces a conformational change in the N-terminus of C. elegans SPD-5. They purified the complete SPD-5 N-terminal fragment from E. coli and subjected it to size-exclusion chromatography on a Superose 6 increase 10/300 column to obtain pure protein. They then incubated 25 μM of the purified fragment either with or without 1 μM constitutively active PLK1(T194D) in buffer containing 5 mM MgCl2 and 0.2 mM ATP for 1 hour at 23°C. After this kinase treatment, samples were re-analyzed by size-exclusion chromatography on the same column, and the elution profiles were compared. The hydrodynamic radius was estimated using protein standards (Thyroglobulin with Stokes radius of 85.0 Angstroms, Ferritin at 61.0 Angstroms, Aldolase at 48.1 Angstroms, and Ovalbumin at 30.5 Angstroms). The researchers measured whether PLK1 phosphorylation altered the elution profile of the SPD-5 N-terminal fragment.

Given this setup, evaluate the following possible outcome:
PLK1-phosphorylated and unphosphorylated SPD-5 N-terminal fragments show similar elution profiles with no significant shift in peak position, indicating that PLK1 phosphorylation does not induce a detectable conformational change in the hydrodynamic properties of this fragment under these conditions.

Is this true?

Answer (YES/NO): NO